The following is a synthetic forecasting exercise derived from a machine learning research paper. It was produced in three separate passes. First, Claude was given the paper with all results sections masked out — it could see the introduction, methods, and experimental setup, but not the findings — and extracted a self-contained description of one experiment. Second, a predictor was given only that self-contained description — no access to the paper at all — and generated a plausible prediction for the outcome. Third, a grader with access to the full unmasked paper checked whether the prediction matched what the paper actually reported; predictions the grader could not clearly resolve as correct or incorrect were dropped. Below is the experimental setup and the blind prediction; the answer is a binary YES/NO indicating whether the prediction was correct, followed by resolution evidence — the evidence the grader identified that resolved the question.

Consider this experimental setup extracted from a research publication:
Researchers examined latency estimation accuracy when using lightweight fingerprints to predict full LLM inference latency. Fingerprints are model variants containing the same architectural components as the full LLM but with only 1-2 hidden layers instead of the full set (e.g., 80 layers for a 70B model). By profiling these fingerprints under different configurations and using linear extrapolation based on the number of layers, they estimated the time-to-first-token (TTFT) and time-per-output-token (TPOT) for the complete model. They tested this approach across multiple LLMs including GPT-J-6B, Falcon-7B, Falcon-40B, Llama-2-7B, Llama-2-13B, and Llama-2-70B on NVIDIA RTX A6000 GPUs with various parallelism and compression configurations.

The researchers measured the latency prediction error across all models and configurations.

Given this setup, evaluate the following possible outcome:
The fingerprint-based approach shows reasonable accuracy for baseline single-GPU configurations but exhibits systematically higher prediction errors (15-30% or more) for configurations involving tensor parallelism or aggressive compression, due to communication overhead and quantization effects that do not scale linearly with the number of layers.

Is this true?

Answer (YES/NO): NO